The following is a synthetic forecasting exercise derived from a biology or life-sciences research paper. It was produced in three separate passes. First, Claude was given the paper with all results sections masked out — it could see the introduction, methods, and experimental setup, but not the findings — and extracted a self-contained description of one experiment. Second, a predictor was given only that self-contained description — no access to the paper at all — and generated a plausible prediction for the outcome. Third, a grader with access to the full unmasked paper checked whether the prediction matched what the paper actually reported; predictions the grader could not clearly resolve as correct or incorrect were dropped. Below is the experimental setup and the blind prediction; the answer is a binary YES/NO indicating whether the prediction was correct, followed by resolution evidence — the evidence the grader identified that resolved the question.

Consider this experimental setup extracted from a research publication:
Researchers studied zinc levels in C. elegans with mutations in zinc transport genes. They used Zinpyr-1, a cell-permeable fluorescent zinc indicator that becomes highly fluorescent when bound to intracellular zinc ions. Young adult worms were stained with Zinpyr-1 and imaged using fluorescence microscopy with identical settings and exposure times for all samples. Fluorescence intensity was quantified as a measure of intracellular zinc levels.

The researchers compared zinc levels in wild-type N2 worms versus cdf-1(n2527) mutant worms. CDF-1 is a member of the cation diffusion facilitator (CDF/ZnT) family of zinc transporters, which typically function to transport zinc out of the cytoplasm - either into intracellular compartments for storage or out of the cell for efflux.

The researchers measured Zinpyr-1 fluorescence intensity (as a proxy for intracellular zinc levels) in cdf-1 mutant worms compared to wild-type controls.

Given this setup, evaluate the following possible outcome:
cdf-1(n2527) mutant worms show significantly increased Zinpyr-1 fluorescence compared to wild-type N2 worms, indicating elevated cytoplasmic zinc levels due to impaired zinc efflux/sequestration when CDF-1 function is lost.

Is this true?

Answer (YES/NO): NO